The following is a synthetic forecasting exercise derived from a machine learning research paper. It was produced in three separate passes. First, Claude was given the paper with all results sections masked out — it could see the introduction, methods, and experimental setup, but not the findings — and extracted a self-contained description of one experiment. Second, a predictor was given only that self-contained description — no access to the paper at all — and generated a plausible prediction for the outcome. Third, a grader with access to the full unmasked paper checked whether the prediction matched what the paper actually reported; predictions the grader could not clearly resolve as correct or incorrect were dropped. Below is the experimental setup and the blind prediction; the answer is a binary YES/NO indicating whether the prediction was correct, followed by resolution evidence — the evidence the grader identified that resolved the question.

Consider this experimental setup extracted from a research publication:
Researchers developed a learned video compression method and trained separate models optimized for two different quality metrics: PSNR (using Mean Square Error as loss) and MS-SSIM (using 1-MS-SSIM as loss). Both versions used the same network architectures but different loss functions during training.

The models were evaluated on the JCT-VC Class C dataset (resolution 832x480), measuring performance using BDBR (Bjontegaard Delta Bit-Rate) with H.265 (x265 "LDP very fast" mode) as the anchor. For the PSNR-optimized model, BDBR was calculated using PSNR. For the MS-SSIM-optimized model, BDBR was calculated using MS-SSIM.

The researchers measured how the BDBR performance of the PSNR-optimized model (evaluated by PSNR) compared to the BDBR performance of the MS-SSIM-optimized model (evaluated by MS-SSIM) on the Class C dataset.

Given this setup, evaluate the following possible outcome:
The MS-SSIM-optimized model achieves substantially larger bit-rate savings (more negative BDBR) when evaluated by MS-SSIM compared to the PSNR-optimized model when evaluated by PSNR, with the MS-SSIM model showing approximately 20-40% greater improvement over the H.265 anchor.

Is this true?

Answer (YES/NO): YES